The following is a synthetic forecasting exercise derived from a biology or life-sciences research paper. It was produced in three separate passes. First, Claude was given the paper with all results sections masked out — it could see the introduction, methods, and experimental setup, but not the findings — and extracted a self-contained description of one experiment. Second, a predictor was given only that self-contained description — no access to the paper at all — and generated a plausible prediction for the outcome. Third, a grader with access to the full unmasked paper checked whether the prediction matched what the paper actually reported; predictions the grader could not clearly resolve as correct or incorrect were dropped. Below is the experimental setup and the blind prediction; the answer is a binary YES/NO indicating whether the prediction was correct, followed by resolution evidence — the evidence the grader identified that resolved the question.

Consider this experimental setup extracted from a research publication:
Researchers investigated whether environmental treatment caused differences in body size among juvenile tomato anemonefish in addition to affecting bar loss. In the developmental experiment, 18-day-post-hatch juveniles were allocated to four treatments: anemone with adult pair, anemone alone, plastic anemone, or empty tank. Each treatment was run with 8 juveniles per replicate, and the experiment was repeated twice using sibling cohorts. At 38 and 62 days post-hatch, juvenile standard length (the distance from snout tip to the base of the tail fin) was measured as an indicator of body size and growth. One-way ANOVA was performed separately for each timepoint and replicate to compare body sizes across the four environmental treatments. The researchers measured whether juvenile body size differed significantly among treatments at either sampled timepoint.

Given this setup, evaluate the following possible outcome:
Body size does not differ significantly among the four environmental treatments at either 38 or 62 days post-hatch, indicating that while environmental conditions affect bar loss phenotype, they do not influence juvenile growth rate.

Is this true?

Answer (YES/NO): NO